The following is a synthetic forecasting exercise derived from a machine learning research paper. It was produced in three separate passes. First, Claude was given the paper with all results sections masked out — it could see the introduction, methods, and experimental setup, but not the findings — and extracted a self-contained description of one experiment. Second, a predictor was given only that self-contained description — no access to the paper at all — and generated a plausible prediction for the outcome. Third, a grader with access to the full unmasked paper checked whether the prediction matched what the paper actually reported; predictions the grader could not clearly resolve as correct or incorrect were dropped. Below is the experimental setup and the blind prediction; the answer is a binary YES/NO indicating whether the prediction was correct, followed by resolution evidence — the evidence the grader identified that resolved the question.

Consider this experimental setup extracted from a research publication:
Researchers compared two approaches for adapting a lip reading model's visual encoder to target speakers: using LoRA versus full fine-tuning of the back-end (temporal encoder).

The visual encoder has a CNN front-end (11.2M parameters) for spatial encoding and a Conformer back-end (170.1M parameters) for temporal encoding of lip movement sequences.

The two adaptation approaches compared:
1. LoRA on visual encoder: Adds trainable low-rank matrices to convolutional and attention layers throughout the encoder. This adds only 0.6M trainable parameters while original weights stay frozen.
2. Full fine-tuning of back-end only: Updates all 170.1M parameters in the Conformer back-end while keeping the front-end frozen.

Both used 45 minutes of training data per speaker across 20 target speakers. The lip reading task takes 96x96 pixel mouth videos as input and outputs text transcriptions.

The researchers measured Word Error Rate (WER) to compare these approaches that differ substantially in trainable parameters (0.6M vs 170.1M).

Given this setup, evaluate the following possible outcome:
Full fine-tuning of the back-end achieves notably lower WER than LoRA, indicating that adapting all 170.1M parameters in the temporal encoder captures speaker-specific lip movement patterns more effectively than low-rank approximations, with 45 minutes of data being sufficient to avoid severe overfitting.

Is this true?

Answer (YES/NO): YES